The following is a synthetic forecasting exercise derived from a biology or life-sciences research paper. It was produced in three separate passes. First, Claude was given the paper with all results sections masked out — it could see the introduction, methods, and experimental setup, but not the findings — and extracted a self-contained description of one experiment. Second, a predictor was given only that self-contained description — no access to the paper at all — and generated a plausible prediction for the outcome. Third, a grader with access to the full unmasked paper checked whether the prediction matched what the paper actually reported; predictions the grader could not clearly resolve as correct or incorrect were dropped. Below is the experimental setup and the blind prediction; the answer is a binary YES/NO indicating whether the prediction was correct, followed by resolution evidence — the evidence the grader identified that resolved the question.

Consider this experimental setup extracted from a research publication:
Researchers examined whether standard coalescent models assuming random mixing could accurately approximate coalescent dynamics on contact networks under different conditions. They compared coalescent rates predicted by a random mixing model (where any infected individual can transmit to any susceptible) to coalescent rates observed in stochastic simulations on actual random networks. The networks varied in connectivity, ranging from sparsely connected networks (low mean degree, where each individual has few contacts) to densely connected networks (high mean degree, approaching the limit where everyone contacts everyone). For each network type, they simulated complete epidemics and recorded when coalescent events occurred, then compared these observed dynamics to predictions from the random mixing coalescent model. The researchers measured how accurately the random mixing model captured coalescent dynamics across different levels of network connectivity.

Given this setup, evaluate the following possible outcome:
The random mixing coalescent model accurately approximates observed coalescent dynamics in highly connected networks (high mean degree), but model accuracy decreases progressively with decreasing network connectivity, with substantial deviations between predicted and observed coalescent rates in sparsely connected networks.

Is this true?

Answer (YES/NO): YES